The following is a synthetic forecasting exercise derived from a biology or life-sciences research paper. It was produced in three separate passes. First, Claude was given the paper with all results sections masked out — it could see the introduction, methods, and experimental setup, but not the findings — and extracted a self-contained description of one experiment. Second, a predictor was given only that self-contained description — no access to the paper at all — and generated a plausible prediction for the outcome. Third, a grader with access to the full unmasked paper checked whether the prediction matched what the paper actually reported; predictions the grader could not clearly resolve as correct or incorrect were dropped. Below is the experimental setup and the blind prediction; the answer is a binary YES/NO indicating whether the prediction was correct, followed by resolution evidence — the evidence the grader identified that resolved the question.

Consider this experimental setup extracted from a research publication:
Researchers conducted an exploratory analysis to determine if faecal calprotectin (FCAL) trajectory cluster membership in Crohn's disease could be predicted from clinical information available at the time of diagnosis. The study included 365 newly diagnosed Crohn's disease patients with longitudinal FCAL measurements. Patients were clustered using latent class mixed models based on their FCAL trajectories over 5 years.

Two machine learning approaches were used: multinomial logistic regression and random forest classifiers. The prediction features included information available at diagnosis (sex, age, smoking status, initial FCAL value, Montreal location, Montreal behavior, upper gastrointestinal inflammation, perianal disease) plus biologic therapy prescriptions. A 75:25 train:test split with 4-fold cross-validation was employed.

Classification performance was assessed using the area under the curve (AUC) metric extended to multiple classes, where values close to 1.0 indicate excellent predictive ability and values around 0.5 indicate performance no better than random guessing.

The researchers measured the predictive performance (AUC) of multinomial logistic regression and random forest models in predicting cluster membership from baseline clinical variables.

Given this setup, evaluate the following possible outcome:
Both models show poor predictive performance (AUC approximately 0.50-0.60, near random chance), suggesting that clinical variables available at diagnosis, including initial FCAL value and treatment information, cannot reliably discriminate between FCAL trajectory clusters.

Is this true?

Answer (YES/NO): NO